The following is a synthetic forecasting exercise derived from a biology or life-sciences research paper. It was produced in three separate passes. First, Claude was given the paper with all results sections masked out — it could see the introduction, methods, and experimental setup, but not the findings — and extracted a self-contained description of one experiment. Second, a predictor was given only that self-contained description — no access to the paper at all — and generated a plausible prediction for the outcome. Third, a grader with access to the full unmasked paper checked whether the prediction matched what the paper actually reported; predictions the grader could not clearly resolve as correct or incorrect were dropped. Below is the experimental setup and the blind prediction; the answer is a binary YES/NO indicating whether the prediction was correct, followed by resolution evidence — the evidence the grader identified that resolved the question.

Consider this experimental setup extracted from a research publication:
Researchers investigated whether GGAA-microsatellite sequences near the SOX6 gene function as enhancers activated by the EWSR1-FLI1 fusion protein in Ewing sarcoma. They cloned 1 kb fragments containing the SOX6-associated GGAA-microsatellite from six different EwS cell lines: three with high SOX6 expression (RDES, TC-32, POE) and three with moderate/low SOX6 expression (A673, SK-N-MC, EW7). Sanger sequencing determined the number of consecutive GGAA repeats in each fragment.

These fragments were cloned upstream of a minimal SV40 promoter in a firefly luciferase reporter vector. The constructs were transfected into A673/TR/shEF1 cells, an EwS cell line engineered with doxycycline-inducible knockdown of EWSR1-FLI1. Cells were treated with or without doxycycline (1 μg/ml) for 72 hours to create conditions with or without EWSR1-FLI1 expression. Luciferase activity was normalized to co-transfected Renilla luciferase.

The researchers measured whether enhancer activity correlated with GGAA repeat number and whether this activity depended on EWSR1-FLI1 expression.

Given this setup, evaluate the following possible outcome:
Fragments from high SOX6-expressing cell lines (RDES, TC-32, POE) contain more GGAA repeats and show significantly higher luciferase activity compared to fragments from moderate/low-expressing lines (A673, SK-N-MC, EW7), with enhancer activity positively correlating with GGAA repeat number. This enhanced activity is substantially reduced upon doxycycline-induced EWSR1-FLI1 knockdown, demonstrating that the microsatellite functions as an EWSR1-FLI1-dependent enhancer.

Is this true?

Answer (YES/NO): YES